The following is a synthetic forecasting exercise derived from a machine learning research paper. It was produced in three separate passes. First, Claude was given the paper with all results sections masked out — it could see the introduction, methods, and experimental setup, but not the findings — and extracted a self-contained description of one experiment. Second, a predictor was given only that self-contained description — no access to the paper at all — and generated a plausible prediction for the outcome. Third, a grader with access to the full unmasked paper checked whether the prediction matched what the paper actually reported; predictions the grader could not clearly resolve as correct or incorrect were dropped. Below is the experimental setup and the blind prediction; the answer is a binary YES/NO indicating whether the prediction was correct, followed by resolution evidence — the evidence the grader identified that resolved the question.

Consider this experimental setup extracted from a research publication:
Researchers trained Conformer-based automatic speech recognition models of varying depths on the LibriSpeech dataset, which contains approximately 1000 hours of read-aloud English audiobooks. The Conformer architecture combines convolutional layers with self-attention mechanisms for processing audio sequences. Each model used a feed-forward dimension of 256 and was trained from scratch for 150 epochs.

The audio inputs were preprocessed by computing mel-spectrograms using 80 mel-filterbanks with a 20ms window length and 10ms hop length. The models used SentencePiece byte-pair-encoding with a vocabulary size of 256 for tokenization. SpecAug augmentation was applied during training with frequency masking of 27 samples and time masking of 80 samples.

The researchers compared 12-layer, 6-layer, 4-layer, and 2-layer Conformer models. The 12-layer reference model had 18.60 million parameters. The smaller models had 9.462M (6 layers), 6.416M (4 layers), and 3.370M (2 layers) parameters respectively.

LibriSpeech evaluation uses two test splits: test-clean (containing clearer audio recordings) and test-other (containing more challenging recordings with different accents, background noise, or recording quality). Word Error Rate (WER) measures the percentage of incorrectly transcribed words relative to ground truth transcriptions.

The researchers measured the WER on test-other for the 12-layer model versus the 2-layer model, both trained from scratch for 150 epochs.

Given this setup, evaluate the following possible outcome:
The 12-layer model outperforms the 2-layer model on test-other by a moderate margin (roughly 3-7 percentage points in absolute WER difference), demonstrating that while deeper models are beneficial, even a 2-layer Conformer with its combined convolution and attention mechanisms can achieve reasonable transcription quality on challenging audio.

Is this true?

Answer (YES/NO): NO